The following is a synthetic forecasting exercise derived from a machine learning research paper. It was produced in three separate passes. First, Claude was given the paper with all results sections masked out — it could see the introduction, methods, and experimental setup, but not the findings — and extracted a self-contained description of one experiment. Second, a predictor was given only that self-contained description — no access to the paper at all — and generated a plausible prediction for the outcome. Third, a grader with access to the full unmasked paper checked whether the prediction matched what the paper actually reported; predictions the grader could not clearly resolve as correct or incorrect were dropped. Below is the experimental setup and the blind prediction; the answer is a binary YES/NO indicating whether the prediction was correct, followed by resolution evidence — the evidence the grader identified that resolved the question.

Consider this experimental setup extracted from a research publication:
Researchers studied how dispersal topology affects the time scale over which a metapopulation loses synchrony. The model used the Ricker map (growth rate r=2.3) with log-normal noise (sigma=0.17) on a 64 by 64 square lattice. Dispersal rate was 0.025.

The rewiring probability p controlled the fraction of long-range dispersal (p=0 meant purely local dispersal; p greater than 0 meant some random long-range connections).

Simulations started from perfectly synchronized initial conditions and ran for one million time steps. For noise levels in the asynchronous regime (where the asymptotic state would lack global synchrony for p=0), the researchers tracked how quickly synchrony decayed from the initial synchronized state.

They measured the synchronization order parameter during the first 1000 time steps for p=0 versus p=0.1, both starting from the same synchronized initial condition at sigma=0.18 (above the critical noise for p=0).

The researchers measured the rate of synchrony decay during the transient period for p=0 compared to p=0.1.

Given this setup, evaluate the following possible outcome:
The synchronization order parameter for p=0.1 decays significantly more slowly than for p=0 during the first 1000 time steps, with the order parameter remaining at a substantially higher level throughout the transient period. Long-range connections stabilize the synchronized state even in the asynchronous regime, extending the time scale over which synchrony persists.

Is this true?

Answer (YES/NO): NO